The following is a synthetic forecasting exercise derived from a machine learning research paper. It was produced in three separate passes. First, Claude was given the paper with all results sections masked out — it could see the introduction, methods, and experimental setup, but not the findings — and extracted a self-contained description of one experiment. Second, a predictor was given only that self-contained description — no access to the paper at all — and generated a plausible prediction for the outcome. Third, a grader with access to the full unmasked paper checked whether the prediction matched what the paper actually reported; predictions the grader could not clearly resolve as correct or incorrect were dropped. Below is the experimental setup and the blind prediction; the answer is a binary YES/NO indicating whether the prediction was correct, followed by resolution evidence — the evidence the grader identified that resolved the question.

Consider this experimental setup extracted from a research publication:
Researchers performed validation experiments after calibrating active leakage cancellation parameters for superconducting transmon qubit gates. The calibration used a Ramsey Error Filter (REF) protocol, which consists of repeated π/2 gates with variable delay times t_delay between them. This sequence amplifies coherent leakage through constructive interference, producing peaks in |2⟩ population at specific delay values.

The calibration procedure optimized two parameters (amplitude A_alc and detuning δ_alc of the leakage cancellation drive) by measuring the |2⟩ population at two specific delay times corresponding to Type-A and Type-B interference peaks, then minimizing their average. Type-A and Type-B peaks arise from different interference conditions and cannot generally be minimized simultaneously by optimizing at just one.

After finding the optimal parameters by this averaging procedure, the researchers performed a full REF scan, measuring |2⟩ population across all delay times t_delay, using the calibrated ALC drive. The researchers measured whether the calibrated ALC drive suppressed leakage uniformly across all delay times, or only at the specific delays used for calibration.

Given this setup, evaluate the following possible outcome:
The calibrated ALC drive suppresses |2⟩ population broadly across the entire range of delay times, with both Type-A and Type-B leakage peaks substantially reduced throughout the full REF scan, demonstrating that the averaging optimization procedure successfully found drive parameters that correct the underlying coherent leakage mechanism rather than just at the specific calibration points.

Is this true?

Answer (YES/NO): YES